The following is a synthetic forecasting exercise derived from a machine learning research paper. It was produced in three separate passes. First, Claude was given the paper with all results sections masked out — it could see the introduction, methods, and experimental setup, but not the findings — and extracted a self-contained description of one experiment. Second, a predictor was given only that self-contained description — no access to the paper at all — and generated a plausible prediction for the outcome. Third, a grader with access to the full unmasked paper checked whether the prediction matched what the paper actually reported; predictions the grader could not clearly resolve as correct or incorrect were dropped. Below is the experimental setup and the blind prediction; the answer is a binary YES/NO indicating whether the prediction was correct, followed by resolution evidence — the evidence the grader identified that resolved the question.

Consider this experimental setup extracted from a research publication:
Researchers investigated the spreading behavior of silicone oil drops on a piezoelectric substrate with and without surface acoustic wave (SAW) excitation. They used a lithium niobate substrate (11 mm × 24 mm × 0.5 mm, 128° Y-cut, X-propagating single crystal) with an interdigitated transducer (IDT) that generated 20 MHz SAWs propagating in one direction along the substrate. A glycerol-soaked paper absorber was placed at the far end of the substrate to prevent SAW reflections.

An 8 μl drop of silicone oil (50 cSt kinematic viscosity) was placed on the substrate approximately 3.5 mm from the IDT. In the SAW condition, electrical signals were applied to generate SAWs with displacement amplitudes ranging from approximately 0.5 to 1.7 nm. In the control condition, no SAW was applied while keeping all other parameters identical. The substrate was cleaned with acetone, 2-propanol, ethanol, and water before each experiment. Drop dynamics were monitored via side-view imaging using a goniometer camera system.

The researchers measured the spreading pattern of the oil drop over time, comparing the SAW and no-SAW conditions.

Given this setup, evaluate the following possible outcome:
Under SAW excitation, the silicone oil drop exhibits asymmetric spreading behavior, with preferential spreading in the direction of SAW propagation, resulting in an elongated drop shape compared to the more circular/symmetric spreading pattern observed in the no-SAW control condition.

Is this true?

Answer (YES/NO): YES